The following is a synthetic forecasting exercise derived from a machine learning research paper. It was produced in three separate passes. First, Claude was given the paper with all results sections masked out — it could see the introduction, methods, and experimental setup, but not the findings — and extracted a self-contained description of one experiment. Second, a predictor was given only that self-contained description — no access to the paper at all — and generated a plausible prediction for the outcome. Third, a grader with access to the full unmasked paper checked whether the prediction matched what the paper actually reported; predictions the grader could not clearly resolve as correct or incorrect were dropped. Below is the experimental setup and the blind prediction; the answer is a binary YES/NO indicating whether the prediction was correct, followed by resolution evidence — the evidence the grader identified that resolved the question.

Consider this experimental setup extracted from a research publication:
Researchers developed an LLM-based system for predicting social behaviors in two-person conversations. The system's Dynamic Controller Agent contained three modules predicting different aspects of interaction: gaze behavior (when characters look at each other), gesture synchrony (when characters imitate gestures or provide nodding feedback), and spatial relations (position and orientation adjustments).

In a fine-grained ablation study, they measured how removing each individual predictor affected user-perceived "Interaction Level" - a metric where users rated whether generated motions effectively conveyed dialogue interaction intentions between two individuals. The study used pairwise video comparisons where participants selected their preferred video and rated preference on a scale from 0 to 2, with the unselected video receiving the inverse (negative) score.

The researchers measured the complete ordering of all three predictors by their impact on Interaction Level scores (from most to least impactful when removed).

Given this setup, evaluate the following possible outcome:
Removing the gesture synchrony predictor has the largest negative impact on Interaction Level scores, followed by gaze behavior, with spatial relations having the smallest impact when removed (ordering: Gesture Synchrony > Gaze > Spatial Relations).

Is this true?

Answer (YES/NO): NO